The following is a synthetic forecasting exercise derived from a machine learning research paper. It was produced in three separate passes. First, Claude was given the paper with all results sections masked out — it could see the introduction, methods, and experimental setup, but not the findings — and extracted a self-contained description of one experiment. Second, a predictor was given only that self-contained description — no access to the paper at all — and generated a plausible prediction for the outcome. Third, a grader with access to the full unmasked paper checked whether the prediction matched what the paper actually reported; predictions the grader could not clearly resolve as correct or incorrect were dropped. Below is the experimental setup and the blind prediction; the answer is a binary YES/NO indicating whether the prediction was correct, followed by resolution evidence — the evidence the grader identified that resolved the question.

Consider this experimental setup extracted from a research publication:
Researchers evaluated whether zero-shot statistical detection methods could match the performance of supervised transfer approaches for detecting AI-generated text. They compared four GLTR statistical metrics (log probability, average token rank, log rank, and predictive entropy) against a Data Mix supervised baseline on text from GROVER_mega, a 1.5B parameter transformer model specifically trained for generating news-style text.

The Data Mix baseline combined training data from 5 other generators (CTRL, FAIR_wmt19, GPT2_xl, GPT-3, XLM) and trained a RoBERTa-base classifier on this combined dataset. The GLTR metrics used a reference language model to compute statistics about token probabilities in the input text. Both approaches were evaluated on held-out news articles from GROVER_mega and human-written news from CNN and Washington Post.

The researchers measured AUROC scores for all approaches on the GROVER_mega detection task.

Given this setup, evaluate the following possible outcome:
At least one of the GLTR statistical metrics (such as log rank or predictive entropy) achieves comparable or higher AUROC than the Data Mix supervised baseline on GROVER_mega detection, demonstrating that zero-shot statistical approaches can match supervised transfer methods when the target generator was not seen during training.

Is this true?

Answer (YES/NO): NO